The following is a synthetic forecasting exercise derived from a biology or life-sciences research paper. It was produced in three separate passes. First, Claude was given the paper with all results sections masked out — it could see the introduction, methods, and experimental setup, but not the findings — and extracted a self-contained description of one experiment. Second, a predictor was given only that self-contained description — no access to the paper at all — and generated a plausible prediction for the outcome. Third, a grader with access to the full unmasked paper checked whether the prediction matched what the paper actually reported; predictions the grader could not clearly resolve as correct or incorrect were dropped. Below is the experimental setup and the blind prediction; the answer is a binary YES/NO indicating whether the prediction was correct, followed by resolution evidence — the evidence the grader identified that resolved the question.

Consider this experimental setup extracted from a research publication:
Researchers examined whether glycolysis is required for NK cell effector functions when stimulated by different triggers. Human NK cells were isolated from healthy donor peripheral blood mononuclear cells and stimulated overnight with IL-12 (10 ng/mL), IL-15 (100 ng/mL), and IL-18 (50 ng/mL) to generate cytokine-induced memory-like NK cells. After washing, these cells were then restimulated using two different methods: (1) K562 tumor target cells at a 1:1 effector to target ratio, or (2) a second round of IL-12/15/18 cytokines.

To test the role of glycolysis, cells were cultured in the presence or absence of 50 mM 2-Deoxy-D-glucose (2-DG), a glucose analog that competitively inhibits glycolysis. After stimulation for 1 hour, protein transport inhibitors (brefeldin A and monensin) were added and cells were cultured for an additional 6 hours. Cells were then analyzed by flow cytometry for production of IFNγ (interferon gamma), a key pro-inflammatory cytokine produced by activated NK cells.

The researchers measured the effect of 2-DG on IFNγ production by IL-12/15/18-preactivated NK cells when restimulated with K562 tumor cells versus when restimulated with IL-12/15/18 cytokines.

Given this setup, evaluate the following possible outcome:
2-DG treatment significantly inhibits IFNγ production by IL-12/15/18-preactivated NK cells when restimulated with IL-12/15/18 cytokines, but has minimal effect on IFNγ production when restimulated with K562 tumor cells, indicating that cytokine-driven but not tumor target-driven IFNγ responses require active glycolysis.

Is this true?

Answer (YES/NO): NO